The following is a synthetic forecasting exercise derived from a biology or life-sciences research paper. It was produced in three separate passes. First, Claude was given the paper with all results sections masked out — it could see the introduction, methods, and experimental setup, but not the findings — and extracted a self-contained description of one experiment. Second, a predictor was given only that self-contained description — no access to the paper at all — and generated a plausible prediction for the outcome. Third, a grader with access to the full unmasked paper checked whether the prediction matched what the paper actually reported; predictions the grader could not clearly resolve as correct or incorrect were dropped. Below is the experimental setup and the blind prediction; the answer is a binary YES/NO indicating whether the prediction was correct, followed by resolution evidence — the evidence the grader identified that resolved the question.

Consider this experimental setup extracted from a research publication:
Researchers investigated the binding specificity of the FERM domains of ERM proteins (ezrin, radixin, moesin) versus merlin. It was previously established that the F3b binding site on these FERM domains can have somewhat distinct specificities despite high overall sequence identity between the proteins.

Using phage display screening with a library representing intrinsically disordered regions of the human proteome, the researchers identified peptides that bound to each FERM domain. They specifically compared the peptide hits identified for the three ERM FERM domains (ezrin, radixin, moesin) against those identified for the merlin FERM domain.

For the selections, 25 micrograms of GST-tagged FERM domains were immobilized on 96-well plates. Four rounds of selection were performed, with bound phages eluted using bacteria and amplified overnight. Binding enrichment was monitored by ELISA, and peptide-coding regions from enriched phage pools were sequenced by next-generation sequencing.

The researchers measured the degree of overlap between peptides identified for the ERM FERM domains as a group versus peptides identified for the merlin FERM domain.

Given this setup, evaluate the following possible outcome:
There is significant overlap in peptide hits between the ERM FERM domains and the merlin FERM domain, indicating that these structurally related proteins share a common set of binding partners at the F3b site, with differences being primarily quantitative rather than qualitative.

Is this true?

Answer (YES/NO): NO